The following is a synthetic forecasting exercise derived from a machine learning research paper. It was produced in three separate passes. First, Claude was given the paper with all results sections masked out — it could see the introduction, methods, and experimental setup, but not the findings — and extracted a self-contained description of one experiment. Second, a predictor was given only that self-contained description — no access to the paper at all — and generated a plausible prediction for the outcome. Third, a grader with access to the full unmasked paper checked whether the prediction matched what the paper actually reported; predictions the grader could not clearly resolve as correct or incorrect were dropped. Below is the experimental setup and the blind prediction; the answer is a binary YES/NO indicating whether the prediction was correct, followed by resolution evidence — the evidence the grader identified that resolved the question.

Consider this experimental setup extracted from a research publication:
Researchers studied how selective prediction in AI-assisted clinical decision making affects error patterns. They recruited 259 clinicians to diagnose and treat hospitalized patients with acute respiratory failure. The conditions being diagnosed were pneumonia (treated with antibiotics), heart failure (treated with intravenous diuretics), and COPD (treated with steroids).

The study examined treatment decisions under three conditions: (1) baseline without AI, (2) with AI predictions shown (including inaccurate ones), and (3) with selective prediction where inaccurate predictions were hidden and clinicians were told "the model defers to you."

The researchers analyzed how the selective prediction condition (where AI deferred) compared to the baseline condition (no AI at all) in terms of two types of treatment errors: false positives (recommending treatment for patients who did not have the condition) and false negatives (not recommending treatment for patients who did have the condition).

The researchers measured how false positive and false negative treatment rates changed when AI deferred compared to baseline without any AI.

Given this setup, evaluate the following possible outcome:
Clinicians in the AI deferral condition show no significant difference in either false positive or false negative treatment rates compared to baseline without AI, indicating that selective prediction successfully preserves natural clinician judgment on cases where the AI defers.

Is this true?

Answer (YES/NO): NO